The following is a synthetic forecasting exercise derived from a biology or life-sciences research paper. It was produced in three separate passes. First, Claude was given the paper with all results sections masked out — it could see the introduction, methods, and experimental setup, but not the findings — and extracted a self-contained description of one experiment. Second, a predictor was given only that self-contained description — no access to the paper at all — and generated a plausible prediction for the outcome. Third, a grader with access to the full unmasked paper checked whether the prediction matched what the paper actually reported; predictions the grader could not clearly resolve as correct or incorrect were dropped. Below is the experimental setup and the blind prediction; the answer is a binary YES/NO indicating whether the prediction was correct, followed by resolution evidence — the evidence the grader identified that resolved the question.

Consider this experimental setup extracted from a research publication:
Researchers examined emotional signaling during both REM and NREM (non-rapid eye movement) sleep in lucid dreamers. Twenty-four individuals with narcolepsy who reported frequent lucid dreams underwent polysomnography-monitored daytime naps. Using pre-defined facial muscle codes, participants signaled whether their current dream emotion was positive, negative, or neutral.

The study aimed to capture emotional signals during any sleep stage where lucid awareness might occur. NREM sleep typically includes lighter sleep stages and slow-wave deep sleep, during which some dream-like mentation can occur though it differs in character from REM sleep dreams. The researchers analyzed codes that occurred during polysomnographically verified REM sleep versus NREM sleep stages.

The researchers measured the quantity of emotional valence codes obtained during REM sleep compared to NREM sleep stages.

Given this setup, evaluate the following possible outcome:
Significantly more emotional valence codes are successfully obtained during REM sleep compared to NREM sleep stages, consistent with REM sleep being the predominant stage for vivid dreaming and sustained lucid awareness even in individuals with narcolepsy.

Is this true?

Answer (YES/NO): YES